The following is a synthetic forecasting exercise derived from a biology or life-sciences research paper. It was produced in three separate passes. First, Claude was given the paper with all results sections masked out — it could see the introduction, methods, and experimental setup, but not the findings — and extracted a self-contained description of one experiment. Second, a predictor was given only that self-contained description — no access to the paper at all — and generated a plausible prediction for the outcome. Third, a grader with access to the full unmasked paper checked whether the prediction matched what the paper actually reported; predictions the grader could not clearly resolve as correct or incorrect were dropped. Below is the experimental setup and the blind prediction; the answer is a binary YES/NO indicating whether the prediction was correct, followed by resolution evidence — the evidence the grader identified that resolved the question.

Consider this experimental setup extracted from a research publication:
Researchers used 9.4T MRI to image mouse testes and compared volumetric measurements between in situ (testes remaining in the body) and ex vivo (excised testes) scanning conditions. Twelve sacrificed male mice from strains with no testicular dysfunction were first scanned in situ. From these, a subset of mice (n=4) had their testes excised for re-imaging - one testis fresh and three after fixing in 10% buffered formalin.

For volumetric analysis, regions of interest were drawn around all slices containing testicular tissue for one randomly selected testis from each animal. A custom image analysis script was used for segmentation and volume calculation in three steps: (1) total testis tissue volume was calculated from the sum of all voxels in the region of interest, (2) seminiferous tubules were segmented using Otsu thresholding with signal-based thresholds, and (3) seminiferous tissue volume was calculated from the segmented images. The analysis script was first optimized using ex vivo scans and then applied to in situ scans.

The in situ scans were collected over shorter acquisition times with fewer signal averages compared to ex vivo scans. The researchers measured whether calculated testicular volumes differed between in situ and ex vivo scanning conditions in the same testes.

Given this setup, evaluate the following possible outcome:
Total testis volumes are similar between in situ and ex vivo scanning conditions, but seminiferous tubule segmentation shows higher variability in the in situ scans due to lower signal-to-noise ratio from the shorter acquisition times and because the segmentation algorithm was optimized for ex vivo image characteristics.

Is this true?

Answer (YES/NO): NO